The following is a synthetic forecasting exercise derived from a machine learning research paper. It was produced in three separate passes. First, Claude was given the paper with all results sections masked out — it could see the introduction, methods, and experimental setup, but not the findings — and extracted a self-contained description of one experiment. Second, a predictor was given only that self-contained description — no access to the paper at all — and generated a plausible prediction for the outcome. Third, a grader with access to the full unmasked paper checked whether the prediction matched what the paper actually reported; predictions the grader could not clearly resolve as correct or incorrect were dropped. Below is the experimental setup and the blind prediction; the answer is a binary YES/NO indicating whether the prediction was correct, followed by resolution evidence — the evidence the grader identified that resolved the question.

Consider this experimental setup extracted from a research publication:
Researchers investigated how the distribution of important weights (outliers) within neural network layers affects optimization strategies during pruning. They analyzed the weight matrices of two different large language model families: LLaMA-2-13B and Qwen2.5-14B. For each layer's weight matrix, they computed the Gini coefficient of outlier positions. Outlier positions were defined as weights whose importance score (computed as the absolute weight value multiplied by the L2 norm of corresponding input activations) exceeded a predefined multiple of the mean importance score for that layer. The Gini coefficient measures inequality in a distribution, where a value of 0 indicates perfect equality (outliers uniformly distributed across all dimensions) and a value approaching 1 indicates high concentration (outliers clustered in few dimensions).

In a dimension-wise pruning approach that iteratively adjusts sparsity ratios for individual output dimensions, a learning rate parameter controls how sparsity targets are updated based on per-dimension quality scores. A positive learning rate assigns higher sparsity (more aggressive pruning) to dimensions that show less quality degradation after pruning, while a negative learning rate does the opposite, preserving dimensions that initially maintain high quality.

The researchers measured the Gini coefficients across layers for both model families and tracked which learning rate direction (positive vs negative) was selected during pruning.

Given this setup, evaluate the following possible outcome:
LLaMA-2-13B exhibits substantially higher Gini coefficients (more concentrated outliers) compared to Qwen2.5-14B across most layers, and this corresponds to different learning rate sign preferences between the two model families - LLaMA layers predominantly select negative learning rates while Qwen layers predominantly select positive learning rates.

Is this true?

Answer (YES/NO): NO